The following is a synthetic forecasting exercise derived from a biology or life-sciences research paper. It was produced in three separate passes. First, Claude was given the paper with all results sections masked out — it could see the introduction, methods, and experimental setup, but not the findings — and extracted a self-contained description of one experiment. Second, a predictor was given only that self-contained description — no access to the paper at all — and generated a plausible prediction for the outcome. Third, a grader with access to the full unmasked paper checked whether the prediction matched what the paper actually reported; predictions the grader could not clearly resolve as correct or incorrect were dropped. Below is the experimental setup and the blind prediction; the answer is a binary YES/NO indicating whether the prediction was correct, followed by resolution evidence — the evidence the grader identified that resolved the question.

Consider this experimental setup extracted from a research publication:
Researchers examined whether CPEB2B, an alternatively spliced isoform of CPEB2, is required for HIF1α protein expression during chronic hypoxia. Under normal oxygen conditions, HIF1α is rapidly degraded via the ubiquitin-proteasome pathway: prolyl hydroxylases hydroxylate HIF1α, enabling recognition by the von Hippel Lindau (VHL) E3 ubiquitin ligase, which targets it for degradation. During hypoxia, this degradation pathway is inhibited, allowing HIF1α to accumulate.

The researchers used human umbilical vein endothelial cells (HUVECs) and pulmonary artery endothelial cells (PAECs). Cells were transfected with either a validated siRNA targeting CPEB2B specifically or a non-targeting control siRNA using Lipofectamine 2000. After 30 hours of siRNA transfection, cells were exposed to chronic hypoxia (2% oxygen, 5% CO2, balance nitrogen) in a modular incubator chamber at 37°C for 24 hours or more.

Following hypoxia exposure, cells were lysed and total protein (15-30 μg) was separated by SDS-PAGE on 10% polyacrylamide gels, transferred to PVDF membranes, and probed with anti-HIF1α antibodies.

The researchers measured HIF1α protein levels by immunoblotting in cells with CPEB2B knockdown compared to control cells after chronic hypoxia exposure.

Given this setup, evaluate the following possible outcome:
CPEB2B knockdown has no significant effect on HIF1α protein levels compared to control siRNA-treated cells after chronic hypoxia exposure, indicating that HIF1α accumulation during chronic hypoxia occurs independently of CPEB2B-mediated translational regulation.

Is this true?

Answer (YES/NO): NO